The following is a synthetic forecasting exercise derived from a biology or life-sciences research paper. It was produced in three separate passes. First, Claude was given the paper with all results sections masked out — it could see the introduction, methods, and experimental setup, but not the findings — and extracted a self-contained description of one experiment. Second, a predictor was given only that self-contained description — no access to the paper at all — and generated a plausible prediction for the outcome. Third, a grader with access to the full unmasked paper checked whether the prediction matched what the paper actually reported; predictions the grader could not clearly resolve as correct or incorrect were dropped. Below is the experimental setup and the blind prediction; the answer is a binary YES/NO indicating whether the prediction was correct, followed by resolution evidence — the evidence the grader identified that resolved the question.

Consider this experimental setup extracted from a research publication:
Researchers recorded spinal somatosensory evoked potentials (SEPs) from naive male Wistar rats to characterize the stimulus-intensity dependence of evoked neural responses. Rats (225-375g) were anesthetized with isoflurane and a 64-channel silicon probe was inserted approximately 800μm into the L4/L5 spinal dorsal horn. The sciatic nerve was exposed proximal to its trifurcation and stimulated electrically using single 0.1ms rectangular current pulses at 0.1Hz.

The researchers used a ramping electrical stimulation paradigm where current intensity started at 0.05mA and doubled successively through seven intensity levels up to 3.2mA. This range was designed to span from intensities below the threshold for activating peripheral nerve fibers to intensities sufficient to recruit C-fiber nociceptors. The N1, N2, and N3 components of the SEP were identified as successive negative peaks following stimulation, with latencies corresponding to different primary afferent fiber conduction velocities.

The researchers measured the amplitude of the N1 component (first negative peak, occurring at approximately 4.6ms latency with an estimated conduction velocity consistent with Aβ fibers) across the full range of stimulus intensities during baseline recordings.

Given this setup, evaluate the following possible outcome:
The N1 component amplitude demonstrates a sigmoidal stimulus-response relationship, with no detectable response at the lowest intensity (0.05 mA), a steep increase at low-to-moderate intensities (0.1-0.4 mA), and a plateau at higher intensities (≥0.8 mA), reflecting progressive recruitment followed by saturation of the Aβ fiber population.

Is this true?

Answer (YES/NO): YES